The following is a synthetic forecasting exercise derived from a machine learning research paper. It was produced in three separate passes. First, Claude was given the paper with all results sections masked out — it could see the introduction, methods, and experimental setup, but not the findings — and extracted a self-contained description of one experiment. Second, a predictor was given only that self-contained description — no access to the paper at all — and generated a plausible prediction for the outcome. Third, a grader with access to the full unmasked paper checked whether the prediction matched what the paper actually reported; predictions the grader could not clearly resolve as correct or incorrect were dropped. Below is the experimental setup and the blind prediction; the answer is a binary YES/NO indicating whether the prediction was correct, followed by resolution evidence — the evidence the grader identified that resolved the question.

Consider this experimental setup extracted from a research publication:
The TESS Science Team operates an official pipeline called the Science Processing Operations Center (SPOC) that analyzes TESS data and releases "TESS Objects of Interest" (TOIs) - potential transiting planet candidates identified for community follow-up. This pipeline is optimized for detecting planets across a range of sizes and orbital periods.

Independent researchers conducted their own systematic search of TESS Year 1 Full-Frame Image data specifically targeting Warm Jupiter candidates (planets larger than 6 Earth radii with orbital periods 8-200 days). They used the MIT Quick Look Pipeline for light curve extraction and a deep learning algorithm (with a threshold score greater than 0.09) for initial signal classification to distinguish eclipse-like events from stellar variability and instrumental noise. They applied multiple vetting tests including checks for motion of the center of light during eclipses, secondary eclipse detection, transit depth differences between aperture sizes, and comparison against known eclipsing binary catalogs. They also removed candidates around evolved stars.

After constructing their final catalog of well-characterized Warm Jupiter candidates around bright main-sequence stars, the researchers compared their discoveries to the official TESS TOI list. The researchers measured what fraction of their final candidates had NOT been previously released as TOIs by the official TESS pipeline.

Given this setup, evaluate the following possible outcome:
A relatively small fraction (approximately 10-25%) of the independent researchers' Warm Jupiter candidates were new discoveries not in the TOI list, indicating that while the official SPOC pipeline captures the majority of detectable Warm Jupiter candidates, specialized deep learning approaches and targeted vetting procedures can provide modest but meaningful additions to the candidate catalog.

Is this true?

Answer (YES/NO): NO